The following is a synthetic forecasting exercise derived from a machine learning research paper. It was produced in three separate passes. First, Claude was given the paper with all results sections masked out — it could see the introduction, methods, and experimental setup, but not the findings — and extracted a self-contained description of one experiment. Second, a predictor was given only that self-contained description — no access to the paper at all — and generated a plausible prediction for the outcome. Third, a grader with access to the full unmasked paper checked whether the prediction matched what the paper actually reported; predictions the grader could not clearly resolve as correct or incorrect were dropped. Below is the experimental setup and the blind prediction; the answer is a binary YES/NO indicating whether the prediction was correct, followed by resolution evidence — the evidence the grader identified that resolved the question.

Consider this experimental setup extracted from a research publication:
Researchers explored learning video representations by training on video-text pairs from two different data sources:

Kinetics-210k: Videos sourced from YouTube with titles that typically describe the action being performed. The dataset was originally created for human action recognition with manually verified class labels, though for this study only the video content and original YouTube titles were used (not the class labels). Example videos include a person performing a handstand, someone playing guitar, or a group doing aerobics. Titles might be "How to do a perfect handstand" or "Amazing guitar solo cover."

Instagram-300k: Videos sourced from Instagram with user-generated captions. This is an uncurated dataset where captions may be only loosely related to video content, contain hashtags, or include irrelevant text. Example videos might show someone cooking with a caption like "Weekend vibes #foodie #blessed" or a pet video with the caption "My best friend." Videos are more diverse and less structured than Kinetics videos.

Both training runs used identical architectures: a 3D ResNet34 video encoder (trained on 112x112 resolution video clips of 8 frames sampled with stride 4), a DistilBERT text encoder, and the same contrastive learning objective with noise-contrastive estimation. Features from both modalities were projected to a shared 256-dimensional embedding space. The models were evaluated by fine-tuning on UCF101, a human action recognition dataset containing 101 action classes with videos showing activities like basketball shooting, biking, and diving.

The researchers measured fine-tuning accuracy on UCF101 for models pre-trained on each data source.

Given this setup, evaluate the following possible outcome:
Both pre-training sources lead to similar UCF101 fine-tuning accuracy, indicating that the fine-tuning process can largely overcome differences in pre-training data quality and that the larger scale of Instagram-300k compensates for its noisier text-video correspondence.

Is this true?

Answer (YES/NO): YES